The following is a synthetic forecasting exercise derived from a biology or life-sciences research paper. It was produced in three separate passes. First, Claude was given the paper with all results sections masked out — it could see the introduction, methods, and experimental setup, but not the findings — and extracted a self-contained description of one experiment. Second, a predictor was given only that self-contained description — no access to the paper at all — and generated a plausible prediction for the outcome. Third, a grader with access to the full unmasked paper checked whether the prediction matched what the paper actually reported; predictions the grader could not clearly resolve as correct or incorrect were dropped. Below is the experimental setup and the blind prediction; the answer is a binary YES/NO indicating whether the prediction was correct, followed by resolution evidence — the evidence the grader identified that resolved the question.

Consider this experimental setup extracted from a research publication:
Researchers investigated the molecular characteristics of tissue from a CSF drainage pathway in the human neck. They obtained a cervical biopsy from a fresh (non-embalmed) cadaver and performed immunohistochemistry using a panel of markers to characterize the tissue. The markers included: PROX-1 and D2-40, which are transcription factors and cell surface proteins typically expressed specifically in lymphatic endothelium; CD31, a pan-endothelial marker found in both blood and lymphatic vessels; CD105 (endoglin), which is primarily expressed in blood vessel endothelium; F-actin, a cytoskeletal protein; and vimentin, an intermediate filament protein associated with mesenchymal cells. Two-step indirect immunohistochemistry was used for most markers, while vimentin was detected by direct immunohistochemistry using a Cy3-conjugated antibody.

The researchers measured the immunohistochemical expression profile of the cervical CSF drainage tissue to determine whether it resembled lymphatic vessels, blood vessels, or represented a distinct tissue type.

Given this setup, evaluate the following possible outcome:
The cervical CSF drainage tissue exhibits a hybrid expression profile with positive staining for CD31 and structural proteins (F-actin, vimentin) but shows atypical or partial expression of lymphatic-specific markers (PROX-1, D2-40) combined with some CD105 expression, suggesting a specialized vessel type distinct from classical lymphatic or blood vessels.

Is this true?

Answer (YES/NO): NO